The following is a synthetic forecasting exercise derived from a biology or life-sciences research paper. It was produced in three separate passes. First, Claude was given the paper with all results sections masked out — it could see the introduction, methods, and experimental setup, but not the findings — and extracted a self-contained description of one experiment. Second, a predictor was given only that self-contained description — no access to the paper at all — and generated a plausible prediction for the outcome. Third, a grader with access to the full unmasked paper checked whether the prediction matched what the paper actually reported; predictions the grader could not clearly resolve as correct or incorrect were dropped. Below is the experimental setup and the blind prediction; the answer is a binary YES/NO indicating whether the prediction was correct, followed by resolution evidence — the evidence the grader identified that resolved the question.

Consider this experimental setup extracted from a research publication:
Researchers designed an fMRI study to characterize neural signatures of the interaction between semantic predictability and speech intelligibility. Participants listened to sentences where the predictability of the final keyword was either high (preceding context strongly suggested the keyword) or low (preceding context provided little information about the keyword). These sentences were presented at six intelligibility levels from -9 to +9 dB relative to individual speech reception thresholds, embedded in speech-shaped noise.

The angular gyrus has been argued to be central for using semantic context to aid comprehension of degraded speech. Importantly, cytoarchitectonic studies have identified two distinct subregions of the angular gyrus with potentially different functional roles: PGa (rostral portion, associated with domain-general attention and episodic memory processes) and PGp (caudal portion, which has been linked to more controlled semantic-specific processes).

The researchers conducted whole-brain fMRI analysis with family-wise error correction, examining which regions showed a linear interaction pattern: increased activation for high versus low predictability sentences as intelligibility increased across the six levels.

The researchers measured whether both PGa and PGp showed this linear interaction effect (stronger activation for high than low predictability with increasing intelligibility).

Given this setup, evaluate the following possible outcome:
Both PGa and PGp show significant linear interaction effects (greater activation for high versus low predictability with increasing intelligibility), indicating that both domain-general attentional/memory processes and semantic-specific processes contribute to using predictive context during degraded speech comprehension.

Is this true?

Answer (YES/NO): YES